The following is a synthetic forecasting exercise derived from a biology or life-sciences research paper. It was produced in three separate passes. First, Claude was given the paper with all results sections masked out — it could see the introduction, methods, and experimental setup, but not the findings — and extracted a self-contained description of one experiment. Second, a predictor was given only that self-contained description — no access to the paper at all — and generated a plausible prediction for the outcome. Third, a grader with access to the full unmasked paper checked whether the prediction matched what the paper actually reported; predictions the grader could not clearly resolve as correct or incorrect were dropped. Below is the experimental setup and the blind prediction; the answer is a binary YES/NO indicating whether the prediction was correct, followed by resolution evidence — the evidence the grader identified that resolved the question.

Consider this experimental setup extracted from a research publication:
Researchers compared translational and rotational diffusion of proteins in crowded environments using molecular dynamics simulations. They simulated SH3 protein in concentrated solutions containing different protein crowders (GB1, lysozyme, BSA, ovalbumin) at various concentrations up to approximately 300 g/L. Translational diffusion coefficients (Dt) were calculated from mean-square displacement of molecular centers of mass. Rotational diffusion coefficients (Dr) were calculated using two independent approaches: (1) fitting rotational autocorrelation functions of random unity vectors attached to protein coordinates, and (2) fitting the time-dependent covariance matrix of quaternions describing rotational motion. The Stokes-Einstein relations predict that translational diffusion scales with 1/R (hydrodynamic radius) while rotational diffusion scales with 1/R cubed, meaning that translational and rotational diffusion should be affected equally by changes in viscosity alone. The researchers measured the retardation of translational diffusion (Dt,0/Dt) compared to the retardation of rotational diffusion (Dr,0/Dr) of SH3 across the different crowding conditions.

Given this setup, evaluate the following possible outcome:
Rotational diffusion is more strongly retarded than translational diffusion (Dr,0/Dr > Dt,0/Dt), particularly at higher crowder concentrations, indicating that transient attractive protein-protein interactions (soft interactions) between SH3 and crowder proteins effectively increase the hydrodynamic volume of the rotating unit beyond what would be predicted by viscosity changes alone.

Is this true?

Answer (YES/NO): NO